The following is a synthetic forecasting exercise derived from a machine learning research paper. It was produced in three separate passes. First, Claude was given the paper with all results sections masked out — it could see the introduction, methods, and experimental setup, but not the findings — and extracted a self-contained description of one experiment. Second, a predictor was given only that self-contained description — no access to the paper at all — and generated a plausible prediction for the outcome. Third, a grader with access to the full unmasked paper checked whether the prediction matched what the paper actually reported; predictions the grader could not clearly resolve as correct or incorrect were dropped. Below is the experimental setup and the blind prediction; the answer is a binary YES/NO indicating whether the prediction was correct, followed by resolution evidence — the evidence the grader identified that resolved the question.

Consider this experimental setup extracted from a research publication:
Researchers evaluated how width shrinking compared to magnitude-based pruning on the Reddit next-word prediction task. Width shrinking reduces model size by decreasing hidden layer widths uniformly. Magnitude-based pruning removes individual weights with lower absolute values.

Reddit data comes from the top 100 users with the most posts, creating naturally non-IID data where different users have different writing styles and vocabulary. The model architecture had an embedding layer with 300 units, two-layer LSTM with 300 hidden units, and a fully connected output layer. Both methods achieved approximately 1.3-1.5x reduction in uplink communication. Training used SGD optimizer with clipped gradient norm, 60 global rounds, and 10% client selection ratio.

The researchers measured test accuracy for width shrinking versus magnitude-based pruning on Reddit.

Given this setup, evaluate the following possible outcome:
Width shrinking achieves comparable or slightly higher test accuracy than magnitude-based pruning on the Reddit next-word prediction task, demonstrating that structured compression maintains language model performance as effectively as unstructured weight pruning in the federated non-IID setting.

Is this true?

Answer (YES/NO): YES